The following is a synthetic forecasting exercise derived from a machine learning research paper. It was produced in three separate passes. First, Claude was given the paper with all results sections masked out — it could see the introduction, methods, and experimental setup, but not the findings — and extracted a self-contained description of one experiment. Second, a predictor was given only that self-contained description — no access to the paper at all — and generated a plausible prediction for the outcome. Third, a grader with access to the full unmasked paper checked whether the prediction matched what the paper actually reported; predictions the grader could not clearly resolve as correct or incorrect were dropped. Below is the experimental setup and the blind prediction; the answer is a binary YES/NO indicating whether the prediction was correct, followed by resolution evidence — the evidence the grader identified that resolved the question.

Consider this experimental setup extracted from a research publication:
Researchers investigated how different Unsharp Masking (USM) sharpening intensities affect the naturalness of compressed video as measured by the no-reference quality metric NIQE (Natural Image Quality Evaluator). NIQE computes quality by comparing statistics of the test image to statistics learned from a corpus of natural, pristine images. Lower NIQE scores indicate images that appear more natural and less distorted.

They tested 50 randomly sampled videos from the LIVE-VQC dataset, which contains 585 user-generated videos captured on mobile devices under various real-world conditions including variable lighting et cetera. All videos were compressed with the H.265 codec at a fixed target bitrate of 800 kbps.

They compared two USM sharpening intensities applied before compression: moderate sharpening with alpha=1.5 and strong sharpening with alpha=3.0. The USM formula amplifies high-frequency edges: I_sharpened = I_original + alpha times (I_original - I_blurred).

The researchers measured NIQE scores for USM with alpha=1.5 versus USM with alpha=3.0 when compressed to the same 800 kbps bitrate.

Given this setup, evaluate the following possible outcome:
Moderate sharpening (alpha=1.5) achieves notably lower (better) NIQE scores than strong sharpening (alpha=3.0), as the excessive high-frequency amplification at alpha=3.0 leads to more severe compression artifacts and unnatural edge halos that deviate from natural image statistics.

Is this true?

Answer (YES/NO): NO